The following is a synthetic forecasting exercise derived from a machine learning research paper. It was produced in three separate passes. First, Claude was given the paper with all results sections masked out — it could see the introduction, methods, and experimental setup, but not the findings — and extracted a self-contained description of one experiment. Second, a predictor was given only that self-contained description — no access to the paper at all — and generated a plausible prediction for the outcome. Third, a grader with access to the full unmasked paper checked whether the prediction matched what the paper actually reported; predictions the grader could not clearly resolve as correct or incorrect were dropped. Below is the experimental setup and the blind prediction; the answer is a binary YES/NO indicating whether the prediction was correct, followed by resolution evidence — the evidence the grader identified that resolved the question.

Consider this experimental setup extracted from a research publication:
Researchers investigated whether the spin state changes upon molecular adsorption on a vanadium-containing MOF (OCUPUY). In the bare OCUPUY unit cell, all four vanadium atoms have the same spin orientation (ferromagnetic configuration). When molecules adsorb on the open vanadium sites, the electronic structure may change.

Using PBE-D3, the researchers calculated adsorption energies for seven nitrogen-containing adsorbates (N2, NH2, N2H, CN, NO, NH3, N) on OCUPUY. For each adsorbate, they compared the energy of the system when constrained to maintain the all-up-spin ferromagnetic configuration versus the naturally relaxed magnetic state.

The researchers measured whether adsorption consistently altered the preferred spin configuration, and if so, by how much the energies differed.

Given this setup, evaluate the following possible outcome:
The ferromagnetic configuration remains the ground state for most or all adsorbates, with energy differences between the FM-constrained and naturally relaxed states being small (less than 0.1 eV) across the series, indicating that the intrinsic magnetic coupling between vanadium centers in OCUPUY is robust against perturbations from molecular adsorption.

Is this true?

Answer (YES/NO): NO